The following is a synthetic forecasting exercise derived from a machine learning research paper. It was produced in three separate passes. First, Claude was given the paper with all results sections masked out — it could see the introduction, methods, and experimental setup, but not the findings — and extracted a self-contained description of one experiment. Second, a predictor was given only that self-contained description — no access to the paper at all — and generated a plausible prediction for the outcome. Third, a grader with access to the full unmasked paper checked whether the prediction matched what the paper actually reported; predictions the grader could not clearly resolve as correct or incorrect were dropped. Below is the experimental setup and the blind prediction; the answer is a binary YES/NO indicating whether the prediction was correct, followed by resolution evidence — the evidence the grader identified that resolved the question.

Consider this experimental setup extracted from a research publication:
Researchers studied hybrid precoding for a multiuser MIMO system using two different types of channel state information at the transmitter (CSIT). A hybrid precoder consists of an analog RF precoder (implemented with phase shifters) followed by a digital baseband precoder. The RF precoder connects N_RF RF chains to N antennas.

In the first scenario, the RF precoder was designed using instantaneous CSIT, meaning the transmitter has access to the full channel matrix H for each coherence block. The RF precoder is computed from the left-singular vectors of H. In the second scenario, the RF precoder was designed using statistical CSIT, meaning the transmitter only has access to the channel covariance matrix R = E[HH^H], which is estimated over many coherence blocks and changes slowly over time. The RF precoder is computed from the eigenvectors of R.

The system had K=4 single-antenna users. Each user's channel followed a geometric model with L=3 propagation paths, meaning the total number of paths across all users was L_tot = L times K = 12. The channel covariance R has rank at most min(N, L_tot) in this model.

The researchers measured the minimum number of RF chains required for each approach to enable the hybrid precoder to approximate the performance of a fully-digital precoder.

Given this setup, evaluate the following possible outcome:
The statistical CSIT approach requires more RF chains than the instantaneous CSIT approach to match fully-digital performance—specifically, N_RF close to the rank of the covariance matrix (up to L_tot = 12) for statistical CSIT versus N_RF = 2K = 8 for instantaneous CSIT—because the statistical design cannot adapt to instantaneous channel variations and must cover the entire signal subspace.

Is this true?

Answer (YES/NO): NO